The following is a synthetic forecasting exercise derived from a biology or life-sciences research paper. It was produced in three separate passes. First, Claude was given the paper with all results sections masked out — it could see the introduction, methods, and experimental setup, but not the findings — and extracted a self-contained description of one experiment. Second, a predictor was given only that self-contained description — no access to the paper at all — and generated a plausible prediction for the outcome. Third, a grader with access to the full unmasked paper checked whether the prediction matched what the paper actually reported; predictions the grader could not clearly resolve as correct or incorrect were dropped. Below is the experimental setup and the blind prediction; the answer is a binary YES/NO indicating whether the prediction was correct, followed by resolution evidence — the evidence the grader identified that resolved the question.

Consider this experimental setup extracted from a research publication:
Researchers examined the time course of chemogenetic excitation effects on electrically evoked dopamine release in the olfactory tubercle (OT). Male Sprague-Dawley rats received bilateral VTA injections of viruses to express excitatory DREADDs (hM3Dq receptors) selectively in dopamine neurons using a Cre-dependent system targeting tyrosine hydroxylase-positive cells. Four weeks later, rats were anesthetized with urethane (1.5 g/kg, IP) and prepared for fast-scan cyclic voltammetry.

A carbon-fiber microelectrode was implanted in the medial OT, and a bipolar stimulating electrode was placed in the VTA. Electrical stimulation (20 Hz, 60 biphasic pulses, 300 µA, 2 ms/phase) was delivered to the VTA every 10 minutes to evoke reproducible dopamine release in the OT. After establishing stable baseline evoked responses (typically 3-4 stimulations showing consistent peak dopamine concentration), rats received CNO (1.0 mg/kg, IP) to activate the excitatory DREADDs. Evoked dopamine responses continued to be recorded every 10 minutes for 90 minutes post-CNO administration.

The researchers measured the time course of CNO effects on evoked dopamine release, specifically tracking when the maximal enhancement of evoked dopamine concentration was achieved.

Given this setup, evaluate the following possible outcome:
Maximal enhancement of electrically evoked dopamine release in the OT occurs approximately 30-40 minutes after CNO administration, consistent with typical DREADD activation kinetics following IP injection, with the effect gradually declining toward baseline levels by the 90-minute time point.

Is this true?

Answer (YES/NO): NO